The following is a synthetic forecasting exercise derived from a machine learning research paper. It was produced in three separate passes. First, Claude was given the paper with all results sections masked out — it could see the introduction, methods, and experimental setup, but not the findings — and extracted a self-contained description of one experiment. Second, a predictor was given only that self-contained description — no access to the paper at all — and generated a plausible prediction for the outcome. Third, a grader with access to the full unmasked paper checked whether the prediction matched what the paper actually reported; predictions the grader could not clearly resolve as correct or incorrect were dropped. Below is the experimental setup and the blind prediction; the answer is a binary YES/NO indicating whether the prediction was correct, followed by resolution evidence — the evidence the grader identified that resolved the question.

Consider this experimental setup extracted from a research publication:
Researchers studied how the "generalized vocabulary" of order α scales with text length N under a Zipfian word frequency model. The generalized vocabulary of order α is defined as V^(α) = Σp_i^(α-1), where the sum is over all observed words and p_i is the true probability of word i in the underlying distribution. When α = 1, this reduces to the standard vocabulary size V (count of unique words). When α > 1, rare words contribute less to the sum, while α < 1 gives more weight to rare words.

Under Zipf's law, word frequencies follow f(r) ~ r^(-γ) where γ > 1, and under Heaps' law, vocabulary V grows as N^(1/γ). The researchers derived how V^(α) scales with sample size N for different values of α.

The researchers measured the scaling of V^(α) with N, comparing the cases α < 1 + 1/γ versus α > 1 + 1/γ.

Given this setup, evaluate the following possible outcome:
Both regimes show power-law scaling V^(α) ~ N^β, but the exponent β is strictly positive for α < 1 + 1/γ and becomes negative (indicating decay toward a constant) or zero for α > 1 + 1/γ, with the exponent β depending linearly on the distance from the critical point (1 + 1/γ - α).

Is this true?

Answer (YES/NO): NO